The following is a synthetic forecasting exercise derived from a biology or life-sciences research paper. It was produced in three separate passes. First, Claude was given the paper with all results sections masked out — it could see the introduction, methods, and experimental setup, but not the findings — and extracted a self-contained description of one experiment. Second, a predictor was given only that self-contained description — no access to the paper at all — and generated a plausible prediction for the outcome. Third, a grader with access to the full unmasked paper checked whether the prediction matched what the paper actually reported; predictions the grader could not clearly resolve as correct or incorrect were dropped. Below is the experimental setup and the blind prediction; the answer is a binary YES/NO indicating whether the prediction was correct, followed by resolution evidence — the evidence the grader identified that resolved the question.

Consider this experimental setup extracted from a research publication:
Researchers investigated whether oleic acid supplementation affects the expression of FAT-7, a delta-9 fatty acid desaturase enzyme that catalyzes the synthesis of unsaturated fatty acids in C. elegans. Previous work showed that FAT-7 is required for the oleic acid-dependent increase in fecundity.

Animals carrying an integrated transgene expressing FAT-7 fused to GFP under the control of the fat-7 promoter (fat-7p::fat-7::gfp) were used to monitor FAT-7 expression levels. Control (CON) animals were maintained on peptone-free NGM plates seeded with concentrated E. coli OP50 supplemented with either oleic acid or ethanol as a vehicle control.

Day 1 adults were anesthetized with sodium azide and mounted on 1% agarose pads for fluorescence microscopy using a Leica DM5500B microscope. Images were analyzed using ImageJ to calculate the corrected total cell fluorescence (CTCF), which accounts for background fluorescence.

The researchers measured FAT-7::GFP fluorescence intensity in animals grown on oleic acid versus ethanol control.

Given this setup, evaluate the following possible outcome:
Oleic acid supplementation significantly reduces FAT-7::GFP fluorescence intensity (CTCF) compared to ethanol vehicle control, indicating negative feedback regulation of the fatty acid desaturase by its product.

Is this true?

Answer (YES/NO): NO